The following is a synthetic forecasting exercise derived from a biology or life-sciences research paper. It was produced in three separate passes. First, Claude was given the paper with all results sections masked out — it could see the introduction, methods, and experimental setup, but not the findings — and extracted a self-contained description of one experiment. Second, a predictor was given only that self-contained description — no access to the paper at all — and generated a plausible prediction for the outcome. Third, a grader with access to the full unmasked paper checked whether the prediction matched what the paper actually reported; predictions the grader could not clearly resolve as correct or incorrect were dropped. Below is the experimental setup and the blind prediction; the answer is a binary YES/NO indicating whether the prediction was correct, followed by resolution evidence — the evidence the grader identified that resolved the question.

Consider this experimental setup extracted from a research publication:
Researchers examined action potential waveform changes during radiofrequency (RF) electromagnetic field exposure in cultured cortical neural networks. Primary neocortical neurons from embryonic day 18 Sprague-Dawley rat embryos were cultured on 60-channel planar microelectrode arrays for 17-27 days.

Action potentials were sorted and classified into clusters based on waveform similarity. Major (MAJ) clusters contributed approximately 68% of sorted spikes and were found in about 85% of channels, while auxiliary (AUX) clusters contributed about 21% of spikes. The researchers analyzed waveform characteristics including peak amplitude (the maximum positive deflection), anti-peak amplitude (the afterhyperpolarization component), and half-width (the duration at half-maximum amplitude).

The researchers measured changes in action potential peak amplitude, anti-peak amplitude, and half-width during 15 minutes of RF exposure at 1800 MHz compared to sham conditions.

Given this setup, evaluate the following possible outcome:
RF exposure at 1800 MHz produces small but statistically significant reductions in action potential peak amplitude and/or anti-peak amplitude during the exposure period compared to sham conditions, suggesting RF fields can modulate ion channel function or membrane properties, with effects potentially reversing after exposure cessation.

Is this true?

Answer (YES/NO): NO